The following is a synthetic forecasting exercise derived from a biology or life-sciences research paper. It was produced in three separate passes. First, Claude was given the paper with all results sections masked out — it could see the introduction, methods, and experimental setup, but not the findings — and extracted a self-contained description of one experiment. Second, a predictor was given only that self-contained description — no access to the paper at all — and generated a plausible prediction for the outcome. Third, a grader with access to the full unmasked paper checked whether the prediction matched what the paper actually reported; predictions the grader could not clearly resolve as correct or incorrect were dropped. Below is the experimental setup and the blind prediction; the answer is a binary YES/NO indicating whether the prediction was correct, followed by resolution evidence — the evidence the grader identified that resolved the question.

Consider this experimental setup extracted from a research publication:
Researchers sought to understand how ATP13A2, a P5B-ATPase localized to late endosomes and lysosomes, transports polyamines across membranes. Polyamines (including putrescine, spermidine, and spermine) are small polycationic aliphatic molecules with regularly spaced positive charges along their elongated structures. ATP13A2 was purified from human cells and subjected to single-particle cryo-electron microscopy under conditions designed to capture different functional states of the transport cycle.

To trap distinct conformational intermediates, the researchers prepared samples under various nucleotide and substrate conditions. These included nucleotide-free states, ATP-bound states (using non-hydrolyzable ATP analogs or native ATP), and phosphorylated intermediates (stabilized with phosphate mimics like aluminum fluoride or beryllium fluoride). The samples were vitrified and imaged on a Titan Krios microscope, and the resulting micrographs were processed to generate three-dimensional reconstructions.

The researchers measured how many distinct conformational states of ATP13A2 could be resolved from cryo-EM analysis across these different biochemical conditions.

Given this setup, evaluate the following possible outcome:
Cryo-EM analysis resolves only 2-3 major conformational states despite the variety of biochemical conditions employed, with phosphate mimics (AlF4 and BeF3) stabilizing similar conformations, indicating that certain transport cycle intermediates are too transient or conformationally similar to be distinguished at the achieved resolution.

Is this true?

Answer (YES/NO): NO